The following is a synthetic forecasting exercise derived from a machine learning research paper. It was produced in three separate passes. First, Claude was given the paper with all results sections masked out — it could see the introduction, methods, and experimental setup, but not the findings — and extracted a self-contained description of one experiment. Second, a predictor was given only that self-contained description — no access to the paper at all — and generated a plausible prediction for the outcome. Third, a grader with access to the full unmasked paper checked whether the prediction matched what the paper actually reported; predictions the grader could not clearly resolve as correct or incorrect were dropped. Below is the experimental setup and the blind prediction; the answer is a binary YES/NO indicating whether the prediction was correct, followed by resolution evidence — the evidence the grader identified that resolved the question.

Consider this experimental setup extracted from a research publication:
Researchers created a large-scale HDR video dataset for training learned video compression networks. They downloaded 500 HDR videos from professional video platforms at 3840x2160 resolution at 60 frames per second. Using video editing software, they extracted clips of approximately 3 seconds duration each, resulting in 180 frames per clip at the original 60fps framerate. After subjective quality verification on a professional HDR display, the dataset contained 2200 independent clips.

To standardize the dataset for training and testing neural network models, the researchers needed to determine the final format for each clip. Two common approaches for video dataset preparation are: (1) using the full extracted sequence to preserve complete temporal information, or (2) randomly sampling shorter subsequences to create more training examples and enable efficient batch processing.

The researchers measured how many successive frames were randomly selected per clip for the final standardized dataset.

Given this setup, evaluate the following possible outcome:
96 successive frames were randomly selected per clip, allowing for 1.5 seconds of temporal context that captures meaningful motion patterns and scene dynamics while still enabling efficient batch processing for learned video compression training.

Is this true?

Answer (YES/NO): NO